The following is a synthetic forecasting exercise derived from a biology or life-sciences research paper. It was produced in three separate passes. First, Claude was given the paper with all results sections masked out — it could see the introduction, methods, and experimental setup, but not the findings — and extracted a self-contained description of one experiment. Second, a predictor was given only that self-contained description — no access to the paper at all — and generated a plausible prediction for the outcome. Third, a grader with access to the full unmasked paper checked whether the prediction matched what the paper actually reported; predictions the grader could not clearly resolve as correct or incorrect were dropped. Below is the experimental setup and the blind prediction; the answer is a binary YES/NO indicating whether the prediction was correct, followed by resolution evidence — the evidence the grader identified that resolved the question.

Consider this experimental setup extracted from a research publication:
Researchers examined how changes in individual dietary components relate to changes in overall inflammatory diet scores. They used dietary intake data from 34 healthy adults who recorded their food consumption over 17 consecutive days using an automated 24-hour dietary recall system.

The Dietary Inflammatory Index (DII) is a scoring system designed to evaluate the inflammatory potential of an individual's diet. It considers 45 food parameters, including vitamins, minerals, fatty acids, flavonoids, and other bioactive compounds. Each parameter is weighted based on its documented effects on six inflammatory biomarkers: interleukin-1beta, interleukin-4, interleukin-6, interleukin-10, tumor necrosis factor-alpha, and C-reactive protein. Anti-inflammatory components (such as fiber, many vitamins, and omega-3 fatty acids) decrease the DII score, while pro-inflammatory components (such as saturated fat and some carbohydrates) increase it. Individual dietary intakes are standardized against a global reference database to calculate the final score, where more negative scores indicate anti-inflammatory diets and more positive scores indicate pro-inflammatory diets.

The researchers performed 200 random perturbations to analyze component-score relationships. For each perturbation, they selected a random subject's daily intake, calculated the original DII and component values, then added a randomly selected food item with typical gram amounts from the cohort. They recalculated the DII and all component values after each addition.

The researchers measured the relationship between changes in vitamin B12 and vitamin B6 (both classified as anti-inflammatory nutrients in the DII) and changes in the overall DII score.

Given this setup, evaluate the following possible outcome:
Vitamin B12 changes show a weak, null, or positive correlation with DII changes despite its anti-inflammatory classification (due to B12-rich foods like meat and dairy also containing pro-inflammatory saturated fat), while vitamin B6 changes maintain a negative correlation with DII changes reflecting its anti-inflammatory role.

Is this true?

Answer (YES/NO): NO